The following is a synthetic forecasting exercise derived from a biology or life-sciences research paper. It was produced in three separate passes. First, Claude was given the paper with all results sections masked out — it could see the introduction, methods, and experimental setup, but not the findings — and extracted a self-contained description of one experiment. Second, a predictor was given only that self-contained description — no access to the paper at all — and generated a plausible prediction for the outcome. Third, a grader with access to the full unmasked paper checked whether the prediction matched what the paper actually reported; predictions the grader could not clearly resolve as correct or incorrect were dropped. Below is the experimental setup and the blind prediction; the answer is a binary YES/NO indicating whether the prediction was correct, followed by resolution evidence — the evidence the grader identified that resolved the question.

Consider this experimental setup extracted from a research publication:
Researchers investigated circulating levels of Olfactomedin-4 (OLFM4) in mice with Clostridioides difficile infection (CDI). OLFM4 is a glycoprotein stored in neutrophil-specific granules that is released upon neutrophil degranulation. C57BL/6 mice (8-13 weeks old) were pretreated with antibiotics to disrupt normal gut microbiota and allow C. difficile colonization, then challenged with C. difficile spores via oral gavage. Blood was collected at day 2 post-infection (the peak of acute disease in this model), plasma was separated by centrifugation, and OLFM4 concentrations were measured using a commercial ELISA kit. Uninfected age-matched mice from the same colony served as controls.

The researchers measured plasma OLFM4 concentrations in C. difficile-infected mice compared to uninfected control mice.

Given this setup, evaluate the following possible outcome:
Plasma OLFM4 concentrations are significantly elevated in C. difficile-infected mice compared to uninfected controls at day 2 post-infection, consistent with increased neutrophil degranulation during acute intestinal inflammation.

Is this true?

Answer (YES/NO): YES